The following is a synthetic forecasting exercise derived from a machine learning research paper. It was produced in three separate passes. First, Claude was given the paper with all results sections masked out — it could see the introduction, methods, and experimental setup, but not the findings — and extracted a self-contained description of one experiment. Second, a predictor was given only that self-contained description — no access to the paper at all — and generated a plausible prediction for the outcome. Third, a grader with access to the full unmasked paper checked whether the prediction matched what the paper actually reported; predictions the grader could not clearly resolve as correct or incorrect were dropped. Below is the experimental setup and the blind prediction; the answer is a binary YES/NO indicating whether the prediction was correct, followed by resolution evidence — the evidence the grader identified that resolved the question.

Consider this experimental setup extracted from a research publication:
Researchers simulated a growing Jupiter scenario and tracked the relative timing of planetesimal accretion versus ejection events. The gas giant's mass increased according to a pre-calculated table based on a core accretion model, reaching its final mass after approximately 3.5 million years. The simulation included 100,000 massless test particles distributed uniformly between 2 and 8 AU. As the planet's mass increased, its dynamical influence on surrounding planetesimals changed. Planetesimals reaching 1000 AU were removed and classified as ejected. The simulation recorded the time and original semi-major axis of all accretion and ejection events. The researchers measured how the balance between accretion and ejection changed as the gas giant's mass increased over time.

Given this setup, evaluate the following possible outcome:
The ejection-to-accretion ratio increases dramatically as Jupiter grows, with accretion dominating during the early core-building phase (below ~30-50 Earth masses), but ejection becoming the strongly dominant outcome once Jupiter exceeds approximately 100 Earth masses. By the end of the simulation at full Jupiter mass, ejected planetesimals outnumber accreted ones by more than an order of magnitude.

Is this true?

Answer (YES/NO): NO